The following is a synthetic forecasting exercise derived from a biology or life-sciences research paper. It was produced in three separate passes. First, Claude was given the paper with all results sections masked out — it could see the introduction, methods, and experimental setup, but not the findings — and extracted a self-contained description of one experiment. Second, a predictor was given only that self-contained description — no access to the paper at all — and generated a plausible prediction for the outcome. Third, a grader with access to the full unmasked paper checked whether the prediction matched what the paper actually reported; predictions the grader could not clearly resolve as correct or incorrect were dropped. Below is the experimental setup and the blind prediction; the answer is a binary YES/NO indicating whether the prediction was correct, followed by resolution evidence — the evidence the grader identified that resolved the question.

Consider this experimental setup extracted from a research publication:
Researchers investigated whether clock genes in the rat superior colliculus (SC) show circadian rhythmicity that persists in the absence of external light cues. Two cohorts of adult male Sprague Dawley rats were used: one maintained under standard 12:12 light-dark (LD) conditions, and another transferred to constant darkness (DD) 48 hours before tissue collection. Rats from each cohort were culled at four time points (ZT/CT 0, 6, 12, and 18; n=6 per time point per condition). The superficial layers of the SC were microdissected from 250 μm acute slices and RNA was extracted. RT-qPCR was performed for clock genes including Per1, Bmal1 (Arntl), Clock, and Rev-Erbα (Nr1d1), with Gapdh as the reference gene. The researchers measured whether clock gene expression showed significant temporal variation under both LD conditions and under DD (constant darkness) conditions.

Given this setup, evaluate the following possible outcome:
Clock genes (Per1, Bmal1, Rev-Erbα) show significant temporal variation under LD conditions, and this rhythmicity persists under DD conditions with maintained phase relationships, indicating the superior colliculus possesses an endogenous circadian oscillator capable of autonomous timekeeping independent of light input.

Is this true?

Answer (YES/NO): YES